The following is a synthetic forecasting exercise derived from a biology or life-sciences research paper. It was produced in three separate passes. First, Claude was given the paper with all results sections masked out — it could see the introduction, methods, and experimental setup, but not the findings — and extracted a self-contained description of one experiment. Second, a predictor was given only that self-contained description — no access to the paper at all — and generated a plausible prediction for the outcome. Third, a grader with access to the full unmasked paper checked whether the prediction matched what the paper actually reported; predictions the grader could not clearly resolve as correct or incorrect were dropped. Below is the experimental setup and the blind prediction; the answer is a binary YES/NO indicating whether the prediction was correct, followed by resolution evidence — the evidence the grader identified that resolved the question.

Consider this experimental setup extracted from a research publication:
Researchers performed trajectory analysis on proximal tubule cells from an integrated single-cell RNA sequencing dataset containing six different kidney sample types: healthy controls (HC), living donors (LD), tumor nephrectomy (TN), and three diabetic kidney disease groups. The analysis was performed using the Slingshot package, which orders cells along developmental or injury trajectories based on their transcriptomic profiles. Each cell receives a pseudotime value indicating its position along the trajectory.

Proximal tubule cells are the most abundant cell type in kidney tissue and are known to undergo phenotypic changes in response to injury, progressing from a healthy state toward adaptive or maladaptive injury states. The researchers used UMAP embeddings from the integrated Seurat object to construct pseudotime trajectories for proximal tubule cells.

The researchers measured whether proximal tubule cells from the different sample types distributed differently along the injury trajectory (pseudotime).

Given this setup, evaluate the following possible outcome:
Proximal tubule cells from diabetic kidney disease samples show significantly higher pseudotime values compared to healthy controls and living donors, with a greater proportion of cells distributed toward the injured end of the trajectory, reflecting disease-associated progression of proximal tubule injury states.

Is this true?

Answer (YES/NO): YES